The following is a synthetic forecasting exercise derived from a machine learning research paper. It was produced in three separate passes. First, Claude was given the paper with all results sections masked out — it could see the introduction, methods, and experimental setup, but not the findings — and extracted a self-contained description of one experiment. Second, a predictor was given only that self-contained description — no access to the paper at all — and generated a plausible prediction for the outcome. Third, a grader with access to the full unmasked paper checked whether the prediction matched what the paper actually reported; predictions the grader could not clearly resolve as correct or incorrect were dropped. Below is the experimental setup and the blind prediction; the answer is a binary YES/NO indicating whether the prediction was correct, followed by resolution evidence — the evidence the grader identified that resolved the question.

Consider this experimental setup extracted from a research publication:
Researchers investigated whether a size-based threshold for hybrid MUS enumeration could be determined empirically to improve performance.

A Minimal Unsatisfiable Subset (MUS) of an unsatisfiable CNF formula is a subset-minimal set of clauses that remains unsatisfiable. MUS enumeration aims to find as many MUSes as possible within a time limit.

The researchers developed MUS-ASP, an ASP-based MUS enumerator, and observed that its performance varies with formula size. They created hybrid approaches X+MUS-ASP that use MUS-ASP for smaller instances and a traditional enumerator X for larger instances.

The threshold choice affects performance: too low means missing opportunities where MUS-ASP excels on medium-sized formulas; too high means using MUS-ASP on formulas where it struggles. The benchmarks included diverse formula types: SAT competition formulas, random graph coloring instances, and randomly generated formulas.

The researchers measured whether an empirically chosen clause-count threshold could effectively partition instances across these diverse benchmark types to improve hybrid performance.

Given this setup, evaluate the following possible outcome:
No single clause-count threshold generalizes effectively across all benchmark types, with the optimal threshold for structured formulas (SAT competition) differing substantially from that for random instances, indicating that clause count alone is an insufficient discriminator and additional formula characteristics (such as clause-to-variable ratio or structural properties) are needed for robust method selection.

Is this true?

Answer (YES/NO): NO